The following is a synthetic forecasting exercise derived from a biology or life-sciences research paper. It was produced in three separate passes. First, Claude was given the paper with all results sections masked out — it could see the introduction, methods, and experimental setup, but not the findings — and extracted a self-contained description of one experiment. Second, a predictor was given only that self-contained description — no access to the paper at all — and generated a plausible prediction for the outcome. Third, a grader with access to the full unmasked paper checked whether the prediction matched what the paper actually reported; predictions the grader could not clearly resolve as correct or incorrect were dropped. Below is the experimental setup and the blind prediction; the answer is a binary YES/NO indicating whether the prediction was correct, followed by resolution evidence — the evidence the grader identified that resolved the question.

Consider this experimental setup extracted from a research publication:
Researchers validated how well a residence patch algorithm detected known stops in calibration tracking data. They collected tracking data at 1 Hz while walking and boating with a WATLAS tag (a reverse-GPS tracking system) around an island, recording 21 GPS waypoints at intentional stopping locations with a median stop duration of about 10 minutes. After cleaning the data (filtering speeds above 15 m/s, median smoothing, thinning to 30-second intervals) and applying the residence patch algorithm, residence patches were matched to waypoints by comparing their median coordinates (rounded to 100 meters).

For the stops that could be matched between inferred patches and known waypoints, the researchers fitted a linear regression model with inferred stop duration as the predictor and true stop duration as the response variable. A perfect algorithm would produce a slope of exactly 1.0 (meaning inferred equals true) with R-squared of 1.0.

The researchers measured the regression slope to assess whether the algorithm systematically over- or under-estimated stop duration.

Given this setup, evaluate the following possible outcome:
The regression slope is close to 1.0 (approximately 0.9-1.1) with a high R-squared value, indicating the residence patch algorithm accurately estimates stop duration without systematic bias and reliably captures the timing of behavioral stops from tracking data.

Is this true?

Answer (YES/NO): NO